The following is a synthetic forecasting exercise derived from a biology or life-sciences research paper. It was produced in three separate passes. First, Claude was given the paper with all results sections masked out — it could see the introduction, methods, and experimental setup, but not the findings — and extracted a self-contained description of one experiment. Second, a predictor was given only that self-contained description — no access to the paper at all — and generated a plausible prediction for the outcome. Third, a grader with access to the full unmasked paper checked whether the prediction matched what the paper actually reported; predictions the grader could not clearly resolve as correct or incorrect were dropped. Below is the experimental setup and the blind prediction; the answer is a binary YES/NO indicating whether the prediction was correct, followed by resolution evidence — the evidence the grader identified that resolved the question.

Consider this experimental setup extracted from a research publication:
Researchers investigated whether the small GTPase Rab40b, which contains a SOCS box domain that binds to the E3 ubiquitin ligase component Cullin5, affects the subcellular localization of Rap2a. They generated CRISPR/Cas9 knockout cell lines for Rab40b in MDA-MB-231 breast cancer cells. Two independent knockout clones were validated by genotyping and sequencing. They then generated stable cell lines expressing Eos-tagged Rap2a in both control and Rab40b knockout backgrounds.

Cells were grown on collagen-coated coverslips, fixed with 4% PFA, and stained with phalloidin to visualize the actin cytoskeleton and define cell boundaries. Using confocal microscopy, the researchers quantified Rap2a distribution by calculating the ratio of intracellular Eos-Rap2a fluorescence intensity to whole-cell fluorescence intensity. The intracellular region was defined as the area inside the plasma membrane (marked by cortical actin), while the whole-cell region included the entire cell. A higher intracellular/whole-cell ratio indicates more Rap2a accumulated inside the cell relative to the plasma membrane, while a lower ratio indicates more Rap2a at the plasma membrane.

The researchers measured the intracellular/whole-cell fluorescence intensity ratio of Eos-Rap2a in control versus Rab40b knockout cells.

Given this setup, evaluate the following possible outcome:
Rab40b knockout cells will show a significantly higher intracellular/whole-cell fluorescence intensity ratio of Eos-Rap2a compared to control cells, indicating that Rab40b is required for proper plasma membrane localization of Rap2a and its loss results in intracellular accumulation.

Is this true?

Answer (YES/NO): YES